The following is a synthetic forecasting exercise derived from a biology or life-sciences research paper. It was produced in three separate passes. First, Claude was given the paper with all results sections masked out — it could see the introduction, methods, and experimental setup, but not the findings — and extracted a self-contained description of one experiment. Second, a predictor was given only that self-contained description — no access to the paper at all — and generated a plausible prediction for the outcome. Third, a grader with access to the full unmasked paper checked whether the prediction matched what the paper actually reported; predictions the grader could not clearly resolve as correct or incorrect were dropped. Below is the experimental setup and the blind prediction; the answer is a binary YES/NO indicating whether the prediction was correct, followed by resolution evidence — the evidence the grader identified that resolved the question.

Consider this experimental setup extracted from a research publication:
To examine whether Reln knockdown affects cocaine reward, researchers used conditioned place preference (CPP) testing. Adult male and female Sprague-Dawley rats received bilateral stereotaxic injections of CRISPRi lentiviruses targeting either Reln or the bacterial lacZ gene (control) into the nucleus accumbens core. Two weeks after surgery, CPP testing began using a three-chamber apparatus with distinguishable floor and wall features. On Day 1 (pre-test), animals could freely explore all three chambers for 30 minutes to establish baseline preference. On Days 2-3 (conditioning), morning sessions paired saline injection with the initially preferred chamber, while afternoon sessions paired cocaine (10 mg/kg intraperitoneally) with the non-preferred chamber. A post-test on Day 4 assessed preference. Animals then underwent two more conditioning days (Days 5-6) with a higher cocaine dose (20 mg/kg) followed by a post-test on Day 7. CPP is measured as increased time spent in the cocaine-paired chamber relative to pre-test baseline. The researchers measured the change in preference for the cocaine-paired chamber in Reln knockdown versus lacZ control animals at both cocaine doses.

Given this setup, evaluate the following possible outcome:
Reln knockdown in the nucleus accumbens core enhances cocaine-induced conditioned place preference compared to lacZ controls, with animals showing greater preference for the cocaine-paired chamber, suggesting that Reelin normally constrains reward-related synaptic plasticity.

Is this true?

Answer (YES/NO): NO